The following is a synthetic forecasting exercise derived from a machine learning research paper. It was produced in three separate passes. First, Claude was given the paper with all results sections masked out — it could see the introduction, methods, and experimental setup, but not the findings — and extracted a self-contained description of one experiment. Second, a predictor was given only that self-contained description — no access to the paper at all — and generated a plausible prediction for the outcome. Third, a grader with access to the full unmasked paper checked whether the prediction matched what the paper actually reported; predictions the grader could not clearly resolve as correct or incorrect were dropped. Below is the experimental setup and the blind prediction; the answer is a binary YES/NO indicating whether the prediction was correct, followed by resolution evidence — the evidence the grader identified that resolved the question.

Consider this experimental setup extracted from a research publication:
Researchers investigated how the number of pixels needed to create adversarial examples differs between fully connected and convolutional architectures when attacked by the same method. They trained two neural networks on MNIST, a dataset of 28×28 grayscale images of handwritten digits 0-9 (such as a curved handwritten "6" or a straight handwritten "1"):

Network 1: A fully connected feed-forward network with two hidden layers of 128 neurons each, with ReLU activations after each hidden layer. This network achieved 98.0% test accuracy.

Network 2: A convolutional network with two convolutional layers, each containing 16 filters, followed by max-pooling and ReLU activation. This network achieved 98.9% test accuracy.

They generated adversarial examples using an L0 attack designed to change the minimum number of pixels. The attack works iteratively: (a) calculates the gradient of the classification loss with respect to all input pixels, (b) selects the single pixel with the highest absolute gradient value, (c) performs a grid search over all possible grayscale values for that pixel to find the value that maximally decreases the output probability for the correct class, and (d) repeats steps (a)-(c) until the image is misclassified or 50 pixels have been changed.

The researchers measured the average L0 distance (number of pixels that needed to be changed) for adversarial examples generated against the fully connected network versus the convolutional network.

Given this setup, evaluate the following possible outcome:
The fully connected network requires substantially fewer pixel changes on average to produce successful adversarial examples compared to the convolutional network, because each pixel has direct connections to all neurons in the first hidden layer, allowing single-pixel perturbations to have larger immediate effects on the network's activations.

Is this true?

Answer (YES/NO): YES